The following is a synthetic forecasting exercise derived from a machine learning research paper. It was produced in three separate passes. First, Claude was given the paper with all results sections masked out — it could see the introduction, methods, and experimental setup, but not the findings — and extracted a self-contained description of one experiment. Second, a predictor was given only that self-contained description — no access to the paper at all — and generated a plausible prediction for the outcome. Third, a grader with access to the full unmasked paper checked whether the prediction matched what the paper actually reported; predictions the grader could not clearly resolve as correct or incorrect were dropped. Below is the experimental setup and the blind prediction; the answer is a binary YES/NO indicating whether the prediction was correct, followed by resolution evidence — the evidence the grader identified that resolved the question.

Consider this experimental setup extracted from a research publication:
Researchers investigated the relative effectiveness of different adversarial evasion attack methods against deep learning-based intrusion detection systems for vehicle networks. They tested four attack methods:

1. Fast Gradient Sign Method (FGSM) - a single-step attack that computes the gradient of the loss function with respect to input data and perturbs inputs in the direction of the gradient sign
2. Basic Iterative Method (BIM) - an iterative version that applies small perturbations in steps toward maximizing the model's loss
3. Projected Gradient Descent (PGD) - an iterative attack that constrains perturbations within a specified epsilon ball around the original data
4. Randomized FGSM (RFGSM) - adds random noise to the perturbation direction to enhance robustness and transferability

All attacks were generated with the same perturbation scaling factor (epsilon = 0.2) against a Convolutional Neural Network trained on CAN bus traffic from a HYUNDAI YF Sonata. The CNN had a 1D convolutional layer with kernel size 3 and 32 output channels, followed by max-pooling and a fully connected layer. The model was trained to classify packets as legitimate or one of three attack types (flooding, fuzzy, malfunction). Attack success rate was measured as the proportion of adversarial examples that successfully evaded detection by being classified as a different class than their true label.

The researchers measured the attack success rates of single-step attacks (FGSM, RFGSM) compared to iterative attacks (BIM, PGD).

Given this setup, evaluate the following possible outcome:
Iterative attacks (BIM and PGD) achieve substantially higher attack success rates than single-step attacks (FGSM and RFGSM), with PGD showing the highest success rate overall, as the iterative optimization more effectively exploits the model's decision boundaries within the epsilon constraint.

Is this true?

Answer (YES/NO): NO